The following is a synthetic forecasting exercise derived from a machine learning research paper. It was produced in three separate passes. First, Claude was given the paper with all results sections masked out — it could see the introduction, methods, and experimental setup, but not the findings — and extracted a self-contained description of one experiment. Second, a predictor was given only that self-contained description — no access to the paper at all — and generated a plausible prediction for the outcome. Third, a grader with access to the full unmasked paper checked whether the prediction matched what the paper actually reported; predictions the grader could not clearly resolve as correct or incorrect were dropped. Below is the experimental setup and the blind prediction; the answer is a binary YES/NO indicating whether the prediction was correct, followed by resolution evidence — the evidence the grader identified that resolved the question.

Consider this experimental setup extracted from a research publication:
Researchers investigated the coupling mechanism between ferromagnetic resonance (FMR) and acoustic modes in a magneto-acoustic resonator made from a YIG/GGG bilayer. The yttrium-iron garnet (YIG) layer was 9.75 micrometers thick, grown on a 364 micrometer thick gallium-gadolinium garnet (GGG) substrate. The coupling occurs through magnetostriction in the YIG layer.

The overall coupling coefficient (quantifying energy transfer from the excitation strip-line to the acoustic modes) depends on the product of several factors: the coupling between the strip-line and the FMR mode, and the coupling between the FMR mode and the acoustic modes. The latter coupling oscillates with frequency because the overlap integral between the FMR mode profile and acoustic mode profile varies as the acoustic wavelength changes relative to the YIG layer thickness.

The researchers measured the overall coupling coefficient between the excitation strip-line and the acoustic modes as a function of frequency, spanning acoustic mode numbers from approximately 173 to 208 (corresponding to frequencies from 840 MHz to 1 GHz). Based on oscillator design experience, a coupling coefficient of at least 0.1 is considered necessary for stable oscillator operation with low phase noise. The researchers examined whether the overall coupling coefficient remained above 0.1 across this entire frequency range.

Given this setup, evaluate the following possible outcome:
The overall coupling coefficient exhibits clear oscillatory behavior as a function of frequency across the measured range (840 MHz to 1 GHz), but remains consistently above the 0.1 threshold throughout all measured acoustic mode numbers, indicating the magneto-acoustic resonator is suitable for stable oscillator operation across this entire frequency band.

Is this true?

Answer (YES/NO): YES